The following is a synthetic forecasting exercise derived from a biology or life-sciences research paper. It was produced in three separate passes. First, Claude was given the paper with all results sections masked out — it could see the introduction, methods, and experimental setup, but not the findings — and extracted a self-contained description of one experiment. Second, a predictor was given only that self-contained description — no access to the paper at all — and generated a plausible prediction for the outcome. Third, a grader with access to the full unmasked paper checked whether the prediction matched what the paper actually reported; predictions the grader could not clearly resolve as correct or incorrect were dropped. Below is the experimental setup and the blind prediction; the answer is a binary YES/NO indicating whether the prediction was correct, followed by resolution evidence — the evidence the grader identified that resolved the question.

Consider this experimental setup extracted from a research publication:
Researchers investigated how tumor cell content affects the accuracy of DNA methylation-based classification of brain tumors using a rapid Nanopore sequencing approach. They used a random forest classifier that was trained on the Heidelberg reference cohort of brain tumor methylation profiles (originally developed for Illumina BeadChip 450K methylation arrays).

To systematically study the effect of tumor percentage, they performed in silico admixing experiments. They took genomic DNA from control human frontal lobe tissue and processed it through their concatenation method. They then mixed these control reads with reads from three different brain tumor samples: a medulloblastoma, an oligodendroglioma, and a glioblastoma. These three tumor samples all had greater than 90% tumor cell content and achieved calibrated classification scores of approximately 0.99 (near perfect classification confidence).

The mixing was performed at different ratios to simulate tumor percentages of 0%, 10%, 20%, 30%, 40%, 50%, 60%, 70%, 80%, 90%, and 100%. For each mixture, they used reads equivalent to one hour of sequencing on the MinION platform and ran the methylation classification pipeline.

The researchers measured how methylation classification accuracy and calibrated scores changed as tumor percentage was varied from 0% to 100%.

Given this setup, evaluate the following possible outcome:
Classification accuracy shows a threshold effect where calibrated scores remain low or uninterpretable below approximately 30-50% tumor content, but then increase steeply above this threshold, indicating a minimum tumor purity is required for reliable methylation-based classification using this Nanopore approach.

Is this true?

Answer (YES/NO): NO